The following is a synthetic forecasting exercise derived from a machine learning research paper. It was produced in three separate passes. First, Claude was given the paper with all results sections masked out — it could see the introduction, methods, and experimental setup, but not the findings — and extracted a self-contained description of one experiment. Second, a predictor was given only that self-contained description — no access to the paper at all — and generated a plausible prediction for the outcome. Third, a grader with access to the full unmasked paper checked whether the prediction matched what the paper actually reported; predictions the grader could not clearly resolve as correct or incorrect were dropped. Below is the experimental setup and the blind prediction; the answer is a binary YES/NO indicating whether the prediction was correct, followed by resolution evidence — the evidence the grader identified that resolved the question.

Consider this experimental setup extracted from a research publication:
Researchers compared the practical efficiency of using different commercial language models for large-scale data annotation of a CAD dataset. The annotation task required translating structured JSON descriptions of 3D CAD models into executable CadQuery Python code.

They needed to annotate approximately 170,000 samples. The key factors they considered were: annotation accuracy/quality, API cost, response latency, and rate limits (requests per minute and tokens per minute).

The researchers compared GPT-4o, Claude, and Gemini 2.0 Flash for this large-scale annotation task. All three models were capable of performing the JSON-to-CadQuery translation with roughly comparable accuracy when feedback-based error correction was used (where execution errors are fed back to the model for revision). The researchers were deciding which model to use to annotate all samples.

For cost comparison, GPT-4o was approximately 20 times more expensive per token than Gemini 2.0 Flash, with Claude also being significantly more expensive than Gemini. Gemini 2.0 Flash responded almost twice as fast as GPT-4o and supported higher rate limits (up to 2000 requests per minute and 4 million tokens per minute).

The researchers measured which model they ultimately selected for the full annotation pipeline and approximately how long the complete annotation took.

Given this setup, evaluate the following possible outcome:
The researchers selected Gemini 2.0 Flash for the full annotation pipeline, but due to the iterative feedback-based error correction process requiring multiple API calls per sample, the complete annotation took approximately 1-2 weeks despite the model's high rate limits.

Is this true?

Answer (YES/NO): NO